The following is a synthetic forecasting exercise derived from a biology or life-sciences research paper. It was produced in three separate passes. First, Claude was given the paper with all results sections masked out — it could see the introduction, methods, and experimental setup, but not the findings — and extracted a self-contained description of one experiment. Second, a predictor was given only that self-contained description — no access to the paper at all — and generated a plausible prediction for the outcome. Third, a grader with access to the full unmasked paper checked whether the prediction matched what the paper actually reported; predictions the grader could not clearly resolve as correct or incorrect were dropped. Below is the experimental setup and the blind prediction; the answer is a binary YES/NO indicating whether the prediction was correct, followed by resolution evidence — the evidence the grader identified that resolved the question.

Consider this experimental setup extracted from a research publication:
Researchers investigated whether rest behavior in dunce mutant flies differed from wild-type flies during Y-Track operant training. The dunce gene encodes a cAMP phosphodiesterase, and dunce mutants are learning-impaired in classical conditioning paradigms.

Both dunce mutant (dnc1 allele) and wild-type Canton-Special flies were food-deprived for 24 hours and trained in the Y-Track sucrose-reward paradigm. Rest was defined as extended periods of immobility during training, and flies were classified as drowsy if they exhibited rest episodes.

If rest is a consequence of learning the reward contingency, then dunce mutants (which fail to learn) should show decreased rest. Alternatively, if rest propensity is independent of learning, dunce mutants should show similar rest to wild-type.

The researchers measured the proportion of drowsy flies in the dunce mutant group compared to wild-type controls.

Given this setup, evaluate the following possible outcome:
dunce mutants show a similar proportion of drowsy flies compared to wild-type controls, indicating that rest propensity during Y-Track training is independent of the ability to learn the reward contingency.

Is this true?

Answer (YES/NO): YES